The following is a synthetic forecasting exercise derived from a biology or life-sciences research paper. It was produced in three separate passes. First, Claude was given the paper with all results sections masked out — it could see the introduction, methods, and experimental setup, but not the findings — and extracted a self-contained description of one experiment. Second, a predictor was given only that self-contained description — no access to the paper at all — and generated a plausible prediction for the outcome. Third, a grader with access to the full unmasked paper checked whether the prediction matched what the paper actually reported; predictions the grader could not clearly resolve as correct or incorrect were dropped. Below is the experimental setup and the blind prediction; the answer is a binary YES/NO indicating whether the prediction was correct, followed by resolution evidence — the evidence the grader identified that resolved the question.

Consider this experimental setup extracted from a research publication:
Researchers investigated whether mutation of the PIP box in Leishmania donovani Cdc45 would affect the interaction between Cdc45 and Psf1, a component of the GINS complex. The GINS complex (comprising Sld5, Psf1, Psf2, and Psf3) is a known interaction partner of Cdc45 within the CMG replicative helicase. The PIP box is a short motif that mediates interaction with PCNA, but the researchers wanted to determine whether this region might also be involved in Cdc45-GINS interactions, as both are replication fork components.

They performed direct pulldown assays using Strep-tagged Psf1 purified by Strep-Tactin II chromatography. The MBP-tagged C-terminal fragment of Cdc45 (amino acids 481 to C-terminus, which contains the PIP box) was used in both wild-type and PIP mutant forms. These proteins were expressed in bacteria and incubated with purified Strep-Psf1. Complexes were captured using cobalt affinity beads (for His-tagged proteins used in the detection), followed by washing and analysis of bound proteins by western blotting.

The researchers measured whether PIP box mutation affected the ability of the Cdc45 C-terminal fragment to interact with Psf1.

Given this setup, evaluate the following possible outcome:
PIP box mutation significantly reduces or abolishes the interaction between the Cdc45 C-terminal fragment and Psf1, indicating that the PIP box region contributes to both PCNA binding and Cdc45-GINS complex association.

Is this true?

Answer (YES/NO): NO